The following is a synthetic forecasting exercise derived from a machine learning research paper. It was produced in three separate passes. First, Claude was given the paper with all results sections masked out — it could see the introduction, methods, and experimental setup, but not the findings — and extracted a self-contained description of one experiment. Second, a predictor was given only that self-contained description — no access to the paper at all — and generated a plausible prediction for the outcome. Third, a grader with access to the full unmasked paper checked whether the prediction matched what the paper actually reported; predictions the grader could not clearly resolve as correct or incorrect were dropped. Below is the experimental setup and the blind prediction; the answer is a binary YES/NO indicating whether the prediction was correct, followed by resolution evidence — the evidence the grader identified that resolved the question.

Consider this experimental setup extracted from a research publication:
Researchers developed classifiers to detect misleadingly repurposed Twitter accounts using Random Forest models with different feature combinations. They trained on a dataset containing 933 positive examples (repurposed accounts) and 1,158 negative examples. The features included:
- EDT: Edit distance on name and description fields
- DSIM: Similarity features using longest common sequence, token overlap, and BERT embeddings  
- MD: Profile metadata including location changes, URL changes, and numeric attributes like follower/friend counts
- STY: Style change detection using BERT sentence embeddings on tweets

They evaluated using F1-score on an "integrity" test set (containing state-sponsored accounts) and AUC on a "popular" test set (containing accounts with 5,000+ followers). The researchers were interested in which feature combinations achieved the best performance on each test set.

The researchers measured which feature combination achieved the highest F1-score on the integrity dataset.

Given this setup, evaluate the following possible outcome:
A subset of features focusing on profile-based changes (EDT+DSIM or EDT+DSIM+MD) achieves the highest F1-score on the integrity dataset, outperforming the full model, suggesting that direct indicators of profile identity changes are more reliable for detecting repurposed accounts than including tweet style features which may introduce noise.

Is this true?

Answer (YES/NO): NO